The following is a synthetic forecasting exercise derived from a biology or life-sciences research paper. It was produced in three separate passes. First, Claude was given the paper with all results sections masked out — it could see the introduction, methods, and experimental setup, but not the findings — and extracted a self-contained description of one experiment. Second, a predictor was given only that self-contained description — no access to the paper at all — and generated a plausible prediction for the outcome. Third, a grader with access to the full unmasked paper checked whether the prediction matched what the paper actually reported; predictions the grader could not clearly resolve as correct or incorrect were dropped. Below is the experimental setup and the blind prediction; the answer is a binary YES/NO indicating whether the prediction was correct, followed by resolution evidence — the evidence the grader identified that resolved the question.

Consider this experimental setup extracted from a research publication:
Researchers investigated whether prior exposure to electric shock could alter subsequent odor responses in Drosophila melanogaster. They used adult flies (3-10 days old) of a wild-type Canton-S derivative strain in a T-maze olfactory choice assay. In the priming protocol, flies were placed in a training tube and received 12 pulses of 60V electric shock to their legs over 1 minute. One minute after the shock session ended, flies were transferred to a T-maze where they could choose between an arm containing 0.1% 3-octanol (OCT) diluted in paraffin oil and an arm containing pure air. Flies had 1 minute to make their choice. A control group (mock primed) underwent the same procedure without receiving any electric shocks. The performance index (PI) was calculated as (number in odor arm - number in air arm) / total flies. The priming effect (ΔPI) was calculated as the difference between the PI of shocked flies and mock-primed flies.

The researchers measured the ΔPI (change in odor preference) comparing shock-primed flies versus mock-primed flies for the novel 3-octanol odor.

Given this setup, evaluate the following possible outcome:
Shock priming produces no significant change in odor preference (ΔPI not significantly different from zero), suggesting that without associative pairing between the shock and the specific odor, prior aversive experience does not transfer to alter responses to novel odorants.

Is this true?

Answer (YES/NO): NO